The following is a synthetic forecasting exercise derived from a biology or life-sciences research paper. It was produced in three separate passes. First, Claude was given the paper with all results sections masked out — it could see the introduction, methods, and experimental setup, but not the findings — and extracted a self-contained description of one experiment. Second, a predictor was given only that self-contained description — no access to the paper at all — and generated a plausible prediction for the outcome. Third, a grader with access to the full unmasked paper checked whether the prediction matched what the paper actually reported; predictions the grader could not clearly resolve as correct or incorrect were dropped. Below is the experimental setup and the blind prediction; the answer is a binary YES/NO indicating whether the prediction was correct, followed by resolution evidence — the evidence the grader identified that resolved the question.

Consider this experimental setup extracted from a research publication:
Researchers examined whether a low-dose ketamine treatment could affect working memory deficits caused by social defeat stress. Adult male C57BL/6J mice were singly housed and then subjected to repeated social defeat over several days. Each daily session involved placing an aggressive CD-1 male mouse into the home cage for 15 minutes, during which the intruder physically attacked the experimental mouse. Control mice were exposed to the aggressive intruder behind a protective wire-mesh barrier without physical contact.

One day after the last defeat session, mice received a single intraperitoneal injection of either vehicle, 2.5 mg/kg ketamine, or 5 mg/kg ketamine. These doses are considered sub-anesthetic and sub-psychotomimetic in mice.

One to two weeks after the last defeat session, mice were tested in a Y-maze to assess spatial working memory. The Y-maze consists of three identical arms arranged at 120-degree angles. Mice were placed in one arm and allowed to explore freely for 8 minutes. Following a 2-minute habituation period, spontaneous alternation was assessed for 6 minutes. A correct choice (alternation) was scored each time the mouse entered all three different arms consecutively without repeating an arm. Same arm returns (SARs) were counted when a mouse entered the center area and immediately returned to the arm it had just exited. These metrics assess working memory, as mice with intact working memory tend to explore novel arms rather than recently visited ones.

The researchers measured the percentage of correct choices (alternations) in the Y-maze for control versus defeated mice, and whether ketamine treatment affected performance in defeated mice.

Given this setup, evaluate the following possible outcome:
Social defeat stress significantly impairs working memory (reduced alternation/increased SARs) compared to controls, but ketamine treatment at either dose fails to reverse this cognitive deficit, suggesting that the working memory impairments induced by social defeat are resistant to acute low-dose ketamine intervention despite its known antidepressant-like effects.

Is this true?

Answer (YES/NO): NO